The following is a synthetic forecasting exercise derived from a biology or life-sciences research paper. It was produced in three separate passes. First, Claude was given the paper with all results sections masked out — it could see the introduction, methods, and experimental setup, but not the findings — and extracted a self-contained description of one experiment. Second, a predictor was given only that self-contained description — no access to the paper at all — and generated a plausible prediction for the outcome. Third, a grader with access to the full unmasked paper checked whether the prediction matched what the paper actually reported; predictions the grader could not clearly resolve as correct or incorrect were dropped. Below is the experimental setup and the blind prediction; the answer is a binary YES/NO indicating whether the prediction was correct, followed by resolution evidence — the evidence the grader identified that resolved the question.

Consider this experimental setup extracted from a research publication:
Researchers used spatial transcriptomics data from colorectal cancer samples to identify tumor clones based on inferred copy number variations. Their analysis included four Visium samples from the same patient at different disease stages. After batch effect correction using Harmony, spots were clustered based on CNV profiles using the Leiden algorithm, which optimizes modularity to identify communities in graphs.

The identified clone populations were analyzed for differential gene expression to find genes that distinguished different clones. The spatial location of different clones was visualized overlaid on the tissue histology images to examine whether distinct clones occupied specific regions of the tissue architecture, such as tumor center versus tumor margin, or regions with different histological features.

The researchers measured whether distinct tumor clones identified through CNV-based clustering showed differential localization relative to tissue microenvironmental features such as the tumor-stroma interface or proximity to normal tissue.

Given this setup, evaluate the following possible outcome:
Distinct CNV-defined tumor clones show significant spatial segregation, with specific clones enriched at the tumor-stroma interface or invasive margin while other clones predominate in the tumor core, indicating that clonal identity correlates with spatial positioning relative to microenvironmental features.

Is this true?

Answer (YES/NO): YES